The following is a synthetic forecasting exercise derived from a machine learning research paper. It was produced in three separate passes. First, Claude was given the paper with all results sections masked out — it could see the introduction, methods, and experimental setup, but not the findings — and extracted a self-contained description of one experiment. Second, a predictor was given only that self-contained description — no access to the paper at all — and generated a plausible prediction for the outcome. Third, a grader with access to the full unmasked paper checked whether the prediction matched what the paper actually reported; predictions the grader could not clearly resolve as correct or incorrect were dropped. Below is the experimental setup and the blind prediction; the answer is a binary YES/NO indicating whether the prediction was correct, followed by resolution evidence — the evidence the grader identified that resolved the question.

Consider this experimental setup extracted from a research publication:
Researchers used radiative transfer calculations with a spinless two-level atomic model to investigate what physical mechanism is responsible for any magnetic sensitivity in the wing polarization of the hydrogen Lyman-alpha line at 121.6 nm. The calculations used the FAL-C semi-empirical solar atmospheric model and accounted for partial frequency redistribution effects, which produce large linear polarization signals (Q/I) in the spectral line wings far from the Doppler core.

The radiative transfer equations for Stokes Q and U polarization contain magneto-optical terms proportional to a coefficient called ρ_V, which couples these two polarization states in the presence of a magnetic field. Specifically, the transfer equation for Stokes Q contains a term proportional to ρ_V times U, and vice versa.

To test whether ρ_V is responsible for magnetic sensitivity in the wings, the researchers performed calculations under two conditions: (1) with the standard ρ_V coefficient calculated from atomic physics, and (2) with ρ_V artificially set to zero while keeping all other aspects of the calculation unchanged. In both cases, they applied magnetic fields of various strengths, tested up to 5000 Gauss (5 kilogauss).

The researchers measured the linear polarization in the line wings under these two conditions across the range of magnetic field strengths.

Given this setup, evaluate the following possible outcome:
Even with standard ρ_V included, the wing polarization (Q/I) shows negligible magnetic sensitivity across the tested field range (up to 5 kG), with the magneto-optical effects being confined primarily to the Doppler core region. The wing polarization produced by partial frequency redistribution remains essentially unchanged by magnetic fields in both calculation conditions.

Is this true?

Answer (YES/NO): NO